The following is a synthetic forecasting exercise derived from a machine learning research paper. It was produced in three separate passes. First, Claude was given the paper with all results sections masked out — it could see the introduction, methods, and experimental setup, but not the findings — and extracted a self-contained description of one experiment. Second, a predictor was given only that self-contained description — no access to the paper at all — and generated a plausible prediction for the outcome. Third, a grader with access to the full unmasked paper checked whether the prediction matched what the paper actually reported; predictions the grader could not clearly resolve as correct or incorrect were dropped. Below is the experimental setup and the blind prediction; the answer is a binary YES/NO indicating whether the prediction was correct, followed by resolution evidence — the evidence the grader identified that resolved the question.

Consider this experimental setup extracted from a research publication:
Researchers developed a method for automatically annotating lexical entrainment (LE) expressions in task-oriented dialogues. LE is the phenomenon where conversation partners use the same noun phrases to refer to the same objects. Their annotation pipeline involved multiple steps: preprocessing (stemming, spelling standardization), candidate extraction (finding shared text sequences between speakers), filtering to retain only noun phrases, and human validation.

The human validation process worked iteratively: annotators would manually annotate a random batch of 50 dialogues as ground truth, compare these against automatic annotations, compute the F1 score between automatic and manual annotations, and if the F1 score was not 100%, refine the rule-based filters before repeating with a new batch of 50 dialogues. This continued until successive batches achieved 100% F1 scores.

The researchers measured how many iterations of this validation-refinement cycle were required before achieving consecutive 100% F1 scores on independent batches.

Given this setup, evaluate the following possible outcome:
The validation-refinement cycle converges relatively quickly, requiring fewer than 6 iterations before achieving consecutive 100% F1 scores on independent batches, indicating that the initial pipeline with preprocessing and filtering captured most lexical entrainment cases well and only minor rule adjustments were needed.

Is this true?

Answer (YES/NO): NO